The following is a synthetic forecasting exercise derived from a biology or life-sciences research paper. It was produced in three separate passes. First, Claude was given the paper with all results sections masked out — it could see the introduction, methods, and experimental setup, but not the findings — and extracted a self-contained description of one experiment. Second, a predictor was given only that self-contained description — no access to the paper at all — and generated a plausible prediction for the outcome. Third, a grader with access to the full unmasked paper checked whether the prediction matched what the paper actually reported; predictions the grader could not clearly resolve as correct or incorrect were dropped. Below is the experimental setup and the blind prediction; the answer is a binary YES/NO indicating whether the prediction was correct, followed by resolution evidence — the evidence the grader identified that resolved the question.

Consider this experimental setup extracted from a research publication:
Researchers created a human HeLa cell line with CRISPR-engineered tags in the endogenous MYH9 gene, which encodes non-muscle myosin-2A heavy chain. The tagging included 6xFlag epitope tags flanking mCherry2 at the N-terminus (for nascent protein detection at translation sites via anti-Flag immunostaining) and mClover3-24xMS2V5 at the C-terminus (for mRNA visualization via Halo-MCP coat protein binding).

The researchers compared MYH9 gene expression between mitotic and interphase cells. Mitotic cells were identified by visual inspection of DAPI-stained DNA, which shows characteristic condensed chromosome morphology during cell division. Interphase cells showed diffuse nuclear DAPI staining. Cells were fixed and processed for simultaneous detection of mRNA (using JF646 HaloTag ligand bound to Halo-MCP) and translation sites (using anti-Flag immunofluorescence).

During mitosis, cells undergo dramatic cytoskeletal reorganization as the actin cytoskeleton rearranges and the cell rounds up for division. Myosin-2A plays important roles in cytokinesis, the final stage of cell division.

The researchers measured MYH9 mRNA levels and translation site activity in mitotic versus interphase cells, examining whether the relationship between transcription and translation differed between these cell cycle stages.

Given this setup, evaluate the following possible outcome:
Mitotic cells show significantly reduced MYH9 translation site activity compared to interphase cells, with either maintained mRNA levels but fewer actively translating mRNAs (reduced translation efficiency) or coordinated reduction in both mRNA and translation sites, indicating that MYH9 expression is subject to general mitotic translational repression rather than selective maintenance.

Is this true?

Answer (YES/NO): NO